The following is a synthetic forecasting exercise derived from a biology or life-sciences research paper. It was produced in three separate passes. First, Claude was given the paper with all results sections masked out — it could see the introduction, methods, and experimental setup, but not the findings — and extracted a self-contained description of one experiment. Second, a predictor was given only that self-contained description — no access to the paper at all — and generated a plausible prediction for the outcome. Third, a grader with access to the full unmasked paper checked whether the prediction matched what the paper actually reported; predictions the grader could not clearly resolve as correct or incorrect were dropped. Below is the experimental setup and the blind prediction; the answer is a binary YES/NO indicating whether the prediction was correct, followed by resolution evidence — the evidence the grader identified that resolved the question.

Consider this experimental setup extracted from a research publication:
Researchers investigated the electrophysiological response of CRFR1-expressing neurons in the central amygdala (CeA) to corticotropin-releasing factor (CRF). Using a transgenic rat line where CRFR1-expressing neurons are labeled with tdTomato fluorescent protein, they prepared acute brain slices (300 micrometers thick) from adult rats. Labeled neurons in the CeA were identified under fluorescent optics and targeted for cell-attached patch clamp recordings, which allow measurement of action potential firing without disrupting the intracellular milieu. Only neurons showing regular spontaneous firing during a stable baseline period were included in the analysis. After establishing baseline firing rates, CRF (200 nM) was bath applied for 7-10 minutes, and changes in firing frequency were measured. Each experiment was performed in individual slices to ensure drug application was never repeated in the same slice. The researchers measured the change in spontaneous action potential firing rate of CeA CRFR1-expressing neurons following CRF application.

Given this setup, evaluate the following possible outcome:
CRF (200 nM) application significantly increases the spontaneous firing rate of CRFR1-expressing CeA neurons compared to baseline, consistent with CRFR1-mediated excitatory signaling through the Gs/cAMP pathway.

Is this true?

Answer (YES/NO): YES